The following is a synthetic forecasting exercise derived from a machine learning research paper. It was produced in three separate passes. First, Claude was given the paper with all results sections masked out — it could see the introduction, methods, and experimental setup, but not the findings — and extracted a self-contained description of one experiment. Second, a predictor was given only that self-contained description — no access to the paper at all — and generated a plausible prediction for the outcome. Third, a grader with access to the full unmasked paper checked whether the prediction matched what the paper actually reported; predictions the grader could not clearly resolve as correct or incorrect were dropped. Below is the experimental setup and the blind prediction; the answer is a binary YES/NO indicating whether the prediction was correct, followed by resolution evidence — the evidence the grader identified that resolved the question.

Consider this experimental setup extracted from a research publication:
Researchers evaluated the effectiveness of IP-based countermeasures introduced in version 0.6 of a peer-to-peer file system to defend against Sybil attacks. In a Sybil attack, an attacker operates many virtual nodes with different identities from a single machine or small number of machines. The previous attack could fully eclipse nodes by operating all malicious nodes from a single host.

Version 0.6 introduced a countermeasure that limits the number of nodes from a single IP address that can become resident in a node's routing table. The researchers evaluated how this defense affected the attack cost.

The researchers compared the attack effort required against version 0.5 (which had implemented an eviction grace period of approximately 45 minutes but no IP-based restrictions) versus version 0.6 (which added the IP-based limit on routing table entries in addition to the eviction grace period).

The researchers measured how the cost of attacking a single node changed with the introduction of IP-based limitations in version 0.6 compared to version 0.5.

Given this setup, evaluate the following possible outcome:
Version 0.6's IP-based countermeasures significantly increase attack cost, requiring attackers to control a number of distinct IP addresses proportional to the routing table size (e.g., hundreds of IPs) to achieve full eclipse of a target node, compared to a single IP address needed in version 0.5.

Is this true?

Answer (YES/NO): YES